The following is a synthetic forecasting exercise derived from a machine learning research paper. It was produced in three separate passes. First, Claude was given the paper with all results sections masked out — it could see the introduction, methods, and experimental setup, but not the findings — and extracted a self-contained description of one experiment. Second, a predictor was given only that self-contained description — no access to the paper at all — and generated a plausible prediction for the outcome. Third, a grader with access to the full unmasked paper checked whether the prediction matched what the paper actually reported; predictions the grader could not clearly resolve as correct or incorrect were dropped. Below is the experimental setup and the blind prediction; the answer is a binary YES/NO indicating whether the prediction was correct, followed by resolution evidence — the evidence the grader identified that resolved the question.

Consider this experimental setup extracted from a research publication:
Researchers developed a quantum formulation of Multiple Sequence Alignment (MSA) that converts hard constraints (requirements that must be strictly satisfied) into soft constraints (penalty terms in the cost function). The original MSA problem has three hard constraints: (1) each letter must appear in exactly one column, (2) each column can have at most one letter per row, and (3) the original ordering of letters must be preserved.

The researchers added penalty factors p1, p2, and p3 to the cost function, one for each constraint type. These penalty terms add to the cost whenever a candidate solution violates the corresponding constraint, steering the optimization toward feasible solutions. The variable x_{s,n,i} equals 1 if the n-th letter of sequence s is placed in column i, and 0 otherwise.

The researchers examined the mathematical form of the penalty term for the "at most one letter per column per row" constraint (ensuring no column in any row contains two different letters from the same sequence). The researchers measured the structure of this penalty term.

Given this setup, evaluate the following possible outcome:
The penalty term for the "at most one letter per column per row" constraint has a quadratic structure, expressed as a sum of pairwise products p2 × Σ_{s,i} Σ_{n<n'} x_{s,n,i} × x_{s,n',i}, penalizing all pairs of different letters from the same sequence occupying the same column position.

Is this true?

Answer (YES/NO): YES